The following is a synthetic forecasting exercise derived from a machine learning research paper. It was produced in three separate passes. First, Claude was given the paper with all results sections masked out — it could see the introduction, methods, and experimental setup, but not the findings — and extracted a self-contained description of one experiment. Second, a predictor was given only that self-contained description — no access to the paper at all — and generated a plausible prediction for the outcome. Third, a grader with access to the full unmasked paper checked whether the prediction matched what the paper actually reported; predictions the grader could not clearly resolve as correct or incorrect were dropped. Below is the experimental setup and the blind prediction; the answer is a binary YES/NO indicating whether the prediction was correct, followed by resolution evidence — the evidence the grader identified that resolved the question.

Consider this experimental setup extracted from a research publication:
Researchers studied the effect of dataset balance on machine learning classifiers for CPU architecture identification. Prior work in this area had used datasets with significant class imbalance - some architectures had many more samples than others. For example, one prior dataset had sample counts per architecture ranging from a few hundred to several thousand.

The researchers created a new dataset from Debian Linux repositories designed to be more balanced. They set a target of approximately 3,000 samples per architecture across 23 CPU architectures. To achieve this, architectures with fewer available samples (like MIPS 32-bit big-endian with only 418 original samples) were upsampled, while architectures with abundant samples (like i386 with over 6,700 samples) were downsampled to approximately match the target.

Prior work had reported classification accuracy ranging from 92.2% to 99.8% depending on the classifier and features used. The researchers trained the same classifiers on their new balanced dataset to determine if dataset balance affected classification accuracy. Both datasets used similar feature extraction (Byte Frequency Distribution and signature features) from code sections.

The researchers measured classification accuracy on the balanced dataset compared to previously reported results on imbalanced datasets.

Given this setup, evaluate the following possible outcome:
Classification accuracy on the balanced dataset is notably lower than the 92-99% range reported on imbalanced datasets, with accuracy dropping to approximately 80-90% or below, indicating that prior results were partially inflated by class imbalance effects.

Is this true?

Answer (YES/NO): NO